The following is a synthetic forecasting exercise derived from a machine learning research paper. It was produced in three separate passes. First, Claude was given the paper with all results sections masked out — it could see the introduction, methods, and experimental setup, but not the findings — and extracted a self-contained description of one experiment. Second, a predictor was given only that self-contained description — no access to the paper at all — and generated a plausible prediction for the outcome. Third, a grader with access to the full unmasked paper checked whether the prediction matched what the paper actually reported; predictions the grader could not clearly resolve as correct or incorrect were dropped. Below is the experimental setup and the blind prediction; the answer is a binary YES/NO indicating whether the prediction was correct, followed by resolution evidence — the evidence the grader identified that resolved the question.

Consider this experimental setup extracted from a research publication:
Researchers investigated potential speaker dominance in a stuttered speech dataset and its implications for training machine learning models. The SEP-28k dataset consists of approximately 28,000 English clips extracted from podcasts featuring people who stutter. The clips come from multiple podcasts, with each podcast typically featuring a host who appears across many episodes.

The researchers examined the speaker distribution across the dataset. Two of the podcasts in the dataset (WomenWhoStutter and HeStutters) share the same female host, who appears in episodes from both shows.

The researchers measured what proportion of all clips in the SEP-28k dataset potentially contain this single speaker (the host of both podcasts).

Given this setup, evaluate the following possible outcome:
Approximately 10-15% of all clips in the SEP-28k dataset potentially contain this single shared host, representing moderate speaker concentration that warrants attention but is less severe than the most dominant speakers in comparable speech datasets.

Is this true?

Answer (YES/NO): NO